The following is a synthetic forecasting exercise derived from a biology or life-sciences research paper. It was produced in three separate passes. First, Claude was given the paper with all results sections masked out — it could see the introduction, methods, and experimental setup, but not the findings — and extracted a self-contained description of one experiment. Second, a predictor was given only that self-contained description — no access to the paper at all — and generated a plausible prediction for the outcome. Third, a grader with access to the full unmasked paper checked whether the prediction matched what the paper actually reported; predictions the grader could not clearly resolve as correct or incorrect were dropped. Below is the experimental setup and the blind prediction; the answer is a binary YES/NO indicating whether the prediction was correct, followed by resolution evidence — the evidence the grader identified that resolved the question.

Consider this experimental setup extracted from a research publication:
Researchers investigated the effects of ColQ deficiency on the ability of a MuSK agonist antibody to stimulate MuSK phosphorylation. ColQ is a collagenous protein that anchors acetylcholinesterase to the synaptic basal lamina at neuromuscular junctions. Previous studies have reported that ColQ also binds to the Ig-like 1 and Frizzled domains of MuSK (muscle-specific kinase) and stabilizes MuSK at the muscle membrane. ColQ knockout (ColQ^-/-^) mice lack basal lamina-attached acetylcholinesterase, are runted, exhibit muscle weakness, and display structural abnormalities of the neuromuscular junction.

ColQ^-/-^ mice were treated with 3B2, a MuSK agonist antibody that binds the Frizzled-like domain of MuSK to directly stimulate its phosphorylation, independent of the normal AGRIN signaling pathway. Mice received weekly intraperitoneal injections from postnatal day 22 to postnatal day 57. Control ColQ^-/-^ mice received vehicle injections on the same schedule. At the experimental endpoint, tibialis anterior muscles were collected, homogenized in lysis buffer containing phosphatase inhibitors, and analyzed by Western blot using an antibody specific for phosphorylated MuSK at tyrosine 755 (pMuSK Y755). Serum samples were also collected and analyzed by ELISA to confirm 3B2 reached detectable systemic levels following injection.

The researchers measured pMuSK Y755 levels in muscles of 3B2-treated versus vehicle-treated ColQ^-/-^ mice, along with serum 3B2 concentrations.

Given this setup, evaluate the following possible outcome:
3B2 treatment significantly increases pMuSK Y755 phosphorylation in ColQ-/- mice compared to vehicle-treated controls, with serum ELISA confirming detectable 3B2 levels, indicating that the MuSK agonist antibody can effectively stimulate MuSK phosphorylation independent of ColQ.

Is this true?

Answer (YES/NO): NO